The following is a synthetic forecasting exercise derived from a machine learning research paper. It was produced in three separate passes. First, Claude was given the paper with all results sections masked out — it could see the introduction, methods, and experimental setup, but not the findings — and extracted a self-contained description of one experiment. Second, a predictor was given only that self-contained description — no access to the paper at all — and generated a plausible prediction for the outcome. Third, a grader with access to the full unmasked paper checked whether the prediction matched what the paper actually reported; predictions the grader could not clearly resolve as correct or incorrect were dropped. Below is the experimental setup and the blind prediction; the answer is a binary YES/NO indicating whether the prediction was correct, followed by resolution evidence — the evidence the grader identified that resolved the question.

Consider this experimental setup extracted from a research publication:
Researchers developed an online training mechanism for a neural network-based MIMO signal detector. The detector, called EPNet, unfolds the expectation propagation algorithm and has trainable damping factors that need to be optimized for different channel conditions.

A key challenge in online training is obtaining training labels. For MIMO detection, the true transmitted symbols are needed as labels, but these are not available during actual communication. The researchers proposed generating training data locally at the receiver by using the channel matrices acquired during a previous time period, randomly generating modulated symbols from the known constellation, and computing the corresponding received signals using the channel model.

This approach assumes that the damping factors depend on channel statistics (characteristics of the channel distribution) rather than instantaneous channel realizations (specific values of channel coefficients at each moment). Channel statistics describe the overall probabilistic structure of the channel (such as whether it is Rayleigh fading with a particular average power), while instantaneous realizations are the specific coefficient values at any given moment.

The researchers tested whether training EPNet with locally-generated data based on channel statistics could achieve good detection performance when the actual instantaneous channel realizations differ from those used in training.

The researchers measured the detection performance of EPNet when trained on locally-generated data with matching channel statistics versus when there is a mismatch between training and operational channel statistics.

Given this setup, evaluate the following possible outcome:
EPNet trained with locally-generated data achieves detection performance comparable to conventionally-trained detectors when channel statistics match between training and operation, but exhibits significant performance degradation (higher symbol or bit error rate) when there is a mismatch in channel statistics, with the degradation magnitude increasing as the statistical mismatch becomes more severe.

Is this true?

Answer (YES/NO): NO